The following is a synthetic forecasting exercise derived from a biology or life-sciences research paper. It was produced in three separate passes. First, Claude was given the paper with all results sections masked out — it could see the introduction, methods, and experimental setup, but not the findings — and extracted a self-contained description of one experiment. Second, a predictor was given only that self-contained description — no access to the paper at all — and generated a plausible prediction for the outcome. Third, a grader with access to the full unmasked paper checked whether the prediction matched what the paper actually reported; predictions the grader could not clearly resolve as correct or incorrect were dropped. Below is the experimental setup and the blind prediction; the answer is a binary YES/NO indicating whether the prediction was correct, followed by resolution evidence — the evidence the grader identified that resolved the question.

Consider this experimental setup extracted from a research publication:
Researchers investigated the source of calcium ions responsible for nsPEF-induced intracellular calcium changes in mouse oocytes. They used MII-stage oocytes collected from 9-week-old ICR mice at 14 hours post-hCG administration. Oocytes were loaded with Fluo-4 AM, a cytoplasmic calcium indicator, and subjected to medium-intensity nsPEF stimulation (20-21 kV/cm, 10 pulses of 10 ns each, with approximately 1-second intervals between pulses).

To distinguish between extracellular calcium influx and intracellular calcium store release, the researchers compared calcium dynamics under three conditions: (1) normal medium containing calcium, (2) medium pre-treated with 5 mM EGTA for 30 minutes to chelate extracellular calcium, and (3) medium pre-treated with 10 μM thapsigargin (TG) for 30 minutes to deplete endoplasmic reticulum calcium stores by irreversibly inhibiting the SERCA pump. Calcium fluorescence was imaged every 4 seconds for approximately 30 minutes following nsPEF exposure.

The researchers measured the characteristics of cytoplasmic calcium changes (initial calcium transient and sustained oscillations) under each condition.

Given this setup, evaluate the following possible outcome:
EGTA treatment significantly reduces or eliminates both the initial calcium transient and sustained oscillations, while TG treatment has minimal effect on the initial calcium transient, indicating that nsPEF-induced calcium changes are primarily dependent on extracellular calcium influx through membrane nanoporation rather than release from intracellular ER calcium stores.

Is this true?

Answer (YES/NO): NO